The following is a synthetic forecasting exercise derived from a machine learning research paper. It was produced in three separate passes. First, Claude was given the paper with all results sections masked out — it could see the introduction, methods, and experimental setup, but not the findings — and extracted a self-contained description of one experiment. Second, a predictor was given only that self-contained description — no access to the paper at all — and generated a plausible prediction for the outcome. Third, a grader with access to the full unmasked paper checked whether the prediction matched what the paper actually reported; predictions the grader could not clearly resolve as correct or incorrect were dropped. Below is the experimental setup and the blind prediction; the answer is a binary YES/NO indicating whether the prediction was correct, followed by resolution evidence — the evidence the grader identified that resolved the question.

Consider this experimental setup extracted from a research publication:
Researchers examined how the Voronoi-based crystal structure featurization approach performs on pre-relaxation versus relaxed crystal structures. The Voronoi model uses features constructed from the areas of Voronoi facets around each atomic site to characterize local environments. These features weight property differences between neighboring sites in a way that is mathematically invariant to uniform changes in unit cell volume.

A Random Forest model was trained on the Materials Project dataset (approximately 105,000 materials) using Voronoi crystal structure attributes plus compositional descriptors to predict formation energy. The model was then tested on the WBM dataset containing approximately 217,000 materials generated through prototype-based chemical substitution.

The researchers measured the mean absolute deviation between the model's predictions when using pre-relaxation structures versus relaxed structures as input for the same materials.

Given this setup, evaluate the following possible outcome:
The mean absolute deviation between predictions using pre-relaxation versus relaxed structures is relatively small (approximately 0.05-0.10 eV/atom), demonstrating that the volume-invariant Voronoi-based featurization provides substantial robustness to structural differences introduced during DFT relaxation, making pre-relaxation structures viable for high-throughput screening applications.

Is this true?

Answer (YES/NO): NO